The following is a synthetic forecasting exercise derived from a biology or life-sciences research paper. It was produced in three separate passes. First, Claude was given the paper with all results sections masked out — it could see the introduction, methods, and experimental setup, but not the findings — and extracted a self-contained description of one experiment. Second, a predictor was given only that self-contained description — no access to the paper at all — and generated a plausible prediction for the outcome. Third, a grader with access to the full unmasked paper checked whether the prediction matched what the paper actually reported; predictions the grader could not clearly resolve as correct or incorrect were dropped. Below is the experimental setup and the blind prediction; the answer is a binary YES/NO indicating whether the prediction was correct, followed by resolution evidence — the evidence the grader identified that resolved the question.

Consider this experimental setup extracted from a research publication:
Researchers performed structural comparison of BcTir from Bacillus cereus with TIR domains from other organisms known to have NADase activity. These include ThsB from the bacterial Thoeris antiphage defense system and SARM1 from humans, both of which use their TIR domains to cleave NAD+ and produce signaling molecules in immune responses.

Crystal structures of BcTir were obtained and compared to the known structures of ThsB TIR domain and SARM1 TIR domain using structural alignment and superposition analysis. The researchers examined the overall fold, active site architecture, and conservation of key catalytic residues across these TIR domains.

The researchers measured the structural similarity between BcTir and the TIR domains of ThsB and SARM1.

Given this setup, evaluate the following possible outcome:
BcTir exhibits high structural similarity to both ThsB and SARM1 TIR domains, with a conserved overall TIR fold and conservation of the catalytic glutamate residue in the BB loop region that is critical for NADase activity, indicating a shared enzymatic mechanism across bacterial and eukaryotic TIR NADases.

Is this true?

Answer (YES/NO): NO